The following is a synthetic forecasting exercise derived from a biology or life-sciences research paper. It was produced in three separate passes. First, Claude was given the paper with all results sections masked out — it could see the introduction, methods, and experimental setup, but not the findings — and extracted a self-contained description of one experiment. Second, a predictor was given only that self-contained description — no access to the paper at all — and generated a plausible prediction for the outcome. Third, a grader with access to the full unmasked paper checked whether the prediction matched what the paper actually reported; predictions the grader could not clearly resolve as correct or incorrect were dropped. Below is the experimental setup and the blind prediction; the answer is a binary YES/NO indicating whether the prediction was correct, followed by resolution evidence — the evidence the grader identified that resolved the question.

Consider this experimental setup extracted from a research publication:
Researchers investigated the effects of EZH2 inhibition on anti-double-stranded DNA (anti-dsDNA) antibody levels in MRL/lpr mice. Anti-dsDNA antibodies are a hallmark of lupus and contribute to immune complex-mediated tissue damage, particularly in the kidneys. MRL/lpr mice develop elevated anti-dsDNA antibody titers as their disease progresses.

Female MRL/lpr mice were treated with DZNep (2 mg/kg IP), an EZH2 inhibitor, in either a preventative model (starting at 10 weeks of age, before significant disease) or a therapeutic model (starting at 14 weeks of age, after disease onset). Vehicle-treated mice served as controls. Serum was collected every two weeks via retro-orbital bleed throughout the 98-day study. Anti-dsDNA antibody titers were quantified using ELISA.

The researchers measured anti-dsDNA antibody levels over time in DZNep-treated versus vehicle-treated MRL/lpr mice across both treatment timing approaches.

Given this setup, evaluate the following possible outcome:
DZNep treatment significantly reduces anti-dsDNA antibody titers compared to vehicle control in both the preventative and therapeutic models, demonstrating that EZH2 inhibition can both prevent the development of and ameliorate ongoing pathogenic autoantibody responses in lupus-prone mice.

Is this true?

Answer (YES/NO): YES